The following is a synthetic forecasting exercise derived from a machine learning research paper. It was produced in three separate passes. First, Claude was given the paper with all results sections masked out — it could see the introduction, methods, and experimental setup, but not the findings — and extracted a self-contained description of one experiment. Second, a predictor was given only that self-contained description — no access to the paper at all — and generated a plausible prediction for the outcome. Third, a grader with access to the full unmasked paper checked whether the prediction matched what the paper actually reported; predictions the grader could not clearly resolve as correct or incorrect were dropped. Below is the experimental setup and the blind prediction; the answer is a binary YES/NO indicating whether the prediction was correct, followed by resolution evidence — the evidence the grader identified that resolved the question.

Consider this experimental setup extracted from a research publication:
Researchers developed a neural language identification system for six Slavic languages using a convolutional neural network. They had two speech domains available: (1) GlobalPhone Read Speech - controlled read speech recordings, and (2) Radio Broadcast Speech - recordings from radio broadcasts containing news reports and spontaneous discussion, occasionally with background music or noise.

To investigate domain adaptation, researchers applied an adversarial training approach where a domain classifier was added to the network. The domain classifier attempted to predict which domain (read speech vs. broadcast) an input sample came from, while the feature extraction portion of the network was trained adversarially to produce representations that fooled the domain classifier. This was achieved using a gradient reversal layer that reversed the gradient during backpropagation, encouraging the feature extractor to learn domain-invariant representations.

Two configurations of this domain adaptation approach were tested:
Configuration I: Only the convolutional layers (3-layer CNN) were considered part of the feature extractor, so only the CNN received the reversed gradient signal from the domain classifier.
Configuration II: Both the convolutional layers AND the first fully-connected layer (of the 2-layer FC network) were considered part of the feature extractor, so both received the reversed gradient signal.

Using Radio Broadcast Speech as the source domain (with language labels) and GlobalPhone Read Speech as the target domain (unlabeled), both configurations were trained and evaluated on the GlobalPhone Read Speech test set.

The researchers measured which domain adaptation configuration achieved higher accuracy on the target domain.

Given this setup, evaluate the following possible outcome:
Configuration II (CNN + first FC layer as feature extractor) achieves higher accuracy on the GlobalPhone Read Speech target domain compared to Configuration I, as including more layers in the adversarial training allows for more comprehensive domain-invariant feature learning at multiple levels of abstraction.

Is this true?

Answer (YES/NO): YES